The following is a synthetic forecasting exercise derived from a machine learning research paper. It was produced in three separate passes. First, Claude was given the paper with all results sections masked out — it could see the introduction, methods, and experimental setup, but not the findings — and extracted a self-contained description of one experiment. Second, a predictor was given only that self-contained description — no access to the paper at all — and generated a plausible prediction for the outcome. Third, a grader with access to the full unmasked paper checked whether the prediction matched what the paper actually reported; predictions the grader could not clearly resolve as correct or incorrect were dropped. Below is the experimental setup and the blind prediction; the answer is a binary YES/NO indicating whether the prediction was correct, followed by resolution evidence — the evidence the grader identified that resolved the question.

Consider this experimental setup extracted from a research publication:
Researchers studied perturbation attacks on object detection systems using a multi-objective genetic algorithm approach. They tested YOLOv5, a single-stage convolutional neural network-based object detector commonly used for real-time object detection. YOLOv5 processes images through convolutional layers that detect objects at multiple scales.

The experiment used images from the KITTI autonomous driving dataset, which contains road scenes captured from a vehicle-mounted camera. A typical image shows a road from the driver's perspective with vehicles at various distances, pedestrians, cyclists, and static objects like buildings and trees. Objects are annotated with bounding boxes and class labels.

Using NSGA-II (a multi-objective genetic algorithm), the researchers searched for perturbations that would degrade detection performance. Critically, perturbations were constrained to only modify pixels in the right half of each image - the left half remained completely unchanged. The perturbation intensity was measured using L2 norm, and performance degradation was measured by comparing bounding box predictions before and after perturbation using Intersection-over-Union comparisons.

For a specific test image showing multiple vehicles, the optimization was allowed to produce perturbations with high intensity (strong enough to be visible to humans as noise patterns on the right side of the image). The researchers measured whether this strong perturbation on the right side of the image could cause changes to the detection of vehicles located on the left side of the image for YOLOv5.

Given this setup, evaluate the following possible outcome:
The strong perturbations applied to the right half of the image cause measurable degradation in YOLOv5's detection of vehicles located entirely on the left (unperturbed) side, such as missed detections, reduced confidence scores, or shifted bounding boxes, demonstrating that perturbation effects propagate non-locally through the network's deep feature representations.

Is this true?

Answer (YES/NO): NO